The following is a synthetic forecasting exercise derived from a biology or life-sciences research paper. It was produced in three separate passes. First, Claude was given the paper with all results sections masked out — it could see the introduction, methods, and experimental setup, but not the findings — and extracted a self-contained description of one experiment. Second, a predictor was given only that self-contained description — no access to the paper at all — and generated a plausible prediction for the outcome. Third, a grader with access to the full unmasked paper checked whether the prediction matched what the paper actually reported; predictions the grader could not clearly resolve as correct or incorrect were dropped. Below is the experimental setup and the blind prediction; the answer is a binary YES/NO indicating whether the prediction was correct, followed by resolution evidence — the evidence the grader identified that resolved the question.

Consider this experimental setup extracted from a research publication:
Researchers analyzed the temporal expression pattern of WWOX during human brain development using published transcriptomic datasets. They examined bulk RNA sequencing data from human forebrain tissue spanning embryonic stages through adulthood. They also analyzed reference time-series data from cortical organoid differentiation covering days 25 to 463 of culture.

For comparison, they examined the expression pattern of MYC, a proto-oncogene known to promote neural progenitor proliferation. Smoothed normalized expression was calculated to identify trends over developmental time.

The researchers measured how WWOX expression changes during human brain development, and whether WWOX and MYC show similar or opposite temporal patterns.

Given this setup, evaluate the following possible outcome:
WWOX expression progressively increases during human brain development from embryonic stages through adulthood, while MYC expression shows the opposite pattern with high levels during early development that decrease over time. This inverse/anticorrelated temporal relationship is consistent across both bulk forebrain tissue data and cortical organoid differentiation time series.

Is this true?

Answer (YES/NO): NO